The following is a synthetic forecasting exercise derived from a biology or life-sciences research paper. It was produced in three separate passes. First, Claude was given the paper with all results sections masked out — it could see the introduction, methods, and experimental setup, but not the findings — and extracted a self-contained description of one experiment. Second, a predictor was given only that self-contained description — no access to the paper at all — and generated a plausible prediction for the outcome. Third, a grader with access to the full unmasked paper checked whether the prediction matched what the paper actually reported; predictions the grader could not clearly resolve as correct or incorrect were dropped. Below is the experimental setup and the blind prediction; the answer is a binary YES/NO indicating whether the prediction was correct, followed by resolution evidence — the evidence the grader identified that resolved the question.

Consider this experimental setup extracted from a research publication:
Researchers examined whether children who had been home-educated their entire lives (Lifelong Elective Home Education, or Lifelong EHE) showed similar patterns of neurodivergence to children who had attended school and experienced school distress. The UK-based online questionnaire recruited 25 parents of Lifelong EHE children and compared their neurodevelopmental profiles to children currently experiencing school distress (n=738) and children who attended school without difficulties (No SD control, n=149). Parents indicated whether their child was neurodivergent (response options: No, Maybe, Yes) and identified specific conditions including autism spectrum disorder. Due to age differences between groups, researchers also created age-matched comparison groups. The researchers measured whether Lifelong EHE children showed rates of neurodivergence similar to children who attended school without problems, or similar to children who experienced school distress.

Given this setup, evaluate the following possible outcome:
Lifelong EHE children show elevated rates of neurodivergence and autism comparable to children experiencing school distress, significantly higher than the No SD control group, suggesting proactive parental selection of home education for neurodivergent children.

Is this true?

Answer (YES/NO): NO